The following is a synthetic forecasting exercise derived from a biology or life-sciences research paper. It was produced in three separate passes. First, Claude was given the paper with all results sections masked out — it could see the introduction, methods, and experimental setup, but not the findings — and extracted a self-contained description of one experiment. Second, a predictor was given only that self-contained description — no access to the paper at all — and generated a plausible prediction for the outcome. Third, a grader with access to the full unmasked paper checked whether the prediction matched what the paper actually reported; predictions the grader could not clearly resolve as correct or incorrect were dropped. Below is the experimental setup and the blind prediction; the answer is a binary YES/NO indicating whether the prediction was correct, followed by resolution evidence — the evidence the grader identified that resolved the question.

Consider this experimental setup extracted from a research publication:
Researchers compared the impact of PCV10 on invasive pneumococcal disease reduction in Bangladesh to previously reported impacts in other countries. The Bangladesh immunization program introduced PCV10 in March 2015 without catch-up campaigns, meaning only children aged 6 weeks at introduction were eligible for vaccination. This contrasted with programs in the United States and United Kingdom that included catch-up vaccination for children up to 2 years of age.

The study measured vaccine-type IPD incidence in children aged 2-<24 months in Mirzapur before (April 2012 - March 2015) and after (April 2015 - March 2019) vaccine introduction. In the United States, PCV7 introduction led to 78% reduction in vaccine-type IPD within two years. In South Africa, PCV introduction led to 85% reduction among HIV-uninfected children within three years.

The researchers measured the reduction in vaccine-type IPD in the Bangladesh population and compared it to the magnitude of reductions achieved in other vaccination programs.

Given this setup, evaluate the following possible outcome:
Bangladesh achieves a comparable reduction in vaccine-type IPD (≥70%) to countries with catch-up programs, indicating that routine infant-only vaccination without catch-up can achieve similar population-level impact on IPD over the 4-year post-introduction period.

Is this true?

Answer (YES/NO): NO